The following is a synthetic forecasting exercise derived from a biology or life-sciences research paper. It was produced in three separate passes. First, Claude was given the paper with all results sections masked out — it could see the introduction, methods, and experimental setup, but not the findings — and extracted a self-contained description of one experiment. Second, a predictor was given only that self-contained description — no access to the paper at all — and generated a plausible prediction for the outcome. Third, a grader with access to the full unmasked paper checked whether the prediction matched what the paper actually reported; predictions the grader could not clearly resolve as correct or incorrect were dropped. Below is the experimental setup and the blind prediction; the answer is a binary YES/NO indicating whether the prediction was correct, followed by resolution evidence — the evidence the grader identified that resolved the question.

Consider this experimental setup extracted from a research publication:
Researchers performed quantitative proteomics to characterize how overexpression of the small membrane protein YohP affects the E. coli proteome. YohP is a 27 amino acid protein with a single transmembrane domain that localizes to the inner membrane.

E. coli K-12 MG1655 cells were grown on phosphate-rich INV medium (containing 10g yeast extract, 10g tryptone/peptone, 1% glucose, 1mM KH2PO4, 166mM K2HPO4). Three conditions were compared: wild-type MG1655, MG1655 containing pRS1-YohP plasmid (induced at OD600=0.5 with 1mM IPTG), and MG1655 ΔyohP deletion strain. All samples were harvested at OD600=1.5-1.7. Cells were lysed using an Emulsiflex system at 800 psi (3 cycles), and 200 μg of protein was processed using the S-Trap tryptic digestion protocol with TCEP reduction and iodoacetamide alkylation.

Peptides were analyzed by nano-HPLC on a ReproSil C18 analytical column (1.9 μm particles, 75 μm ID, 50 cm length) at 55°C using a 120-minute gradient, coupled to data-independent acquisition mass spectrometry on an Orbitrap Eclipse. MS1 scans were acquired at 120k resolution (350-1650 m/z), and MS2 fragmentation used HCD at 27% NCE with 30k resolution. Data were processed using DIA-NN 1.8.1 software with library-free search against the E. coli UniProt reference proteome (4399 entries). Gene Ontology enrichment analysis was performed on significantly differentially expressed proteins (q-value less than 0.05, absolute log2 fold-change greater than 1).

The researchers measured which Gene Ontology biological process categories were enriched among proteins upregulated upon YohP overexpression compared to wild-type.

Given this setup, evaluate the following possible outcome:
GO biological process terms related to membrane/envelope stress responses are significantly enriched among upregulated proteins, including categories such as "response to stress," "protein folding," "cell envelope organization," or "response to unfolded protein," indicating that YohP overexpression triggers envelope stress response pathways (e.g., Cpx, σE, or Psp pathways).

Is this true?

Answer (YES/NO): YES